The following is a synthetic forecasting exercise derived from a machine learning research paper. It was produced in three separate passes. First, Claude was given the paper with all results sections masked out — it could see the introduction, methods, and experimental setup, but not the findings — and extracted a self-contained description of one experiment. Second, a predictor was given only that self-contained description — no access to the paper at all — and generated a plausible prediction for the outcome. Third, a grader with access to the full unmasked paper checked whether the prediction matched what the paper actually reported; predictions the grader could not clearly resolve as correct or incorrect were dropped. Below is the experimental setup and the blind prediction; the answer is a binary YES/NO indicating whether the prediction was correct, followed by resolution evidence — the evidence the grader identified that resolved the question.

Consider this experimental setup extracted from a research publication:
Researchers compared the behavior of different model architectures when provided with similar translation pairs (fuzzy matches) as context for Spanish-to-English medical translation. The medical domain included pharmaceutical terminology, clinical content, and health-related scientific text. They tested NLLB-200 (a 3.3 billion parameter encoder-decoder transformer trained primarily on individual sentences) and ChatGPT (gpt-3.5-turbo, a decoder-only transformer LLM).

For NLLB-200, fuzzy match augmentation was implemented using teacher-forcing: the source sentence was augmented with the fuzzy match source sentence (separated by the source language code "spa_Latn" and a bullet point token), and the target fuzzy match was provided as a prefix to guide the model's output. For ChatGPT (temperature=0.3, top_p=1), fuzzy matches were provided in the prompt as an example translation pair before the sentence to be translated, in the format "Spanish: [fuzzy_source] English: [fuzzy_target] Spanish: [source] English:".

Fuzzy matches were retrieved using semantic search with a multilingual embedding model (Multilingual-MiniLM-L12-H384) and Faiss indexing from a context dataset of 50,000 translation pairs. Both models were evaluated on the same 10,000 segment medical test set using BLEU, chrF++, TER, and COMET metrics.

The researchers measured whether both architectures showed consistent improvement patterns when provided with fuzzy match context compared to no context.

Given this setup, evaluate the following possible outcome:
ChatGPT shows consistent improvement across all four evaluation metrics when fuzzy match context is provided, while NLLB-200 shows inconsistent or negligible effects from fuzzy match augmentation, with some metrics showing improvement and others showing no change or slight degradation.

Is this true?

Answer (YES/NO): YES